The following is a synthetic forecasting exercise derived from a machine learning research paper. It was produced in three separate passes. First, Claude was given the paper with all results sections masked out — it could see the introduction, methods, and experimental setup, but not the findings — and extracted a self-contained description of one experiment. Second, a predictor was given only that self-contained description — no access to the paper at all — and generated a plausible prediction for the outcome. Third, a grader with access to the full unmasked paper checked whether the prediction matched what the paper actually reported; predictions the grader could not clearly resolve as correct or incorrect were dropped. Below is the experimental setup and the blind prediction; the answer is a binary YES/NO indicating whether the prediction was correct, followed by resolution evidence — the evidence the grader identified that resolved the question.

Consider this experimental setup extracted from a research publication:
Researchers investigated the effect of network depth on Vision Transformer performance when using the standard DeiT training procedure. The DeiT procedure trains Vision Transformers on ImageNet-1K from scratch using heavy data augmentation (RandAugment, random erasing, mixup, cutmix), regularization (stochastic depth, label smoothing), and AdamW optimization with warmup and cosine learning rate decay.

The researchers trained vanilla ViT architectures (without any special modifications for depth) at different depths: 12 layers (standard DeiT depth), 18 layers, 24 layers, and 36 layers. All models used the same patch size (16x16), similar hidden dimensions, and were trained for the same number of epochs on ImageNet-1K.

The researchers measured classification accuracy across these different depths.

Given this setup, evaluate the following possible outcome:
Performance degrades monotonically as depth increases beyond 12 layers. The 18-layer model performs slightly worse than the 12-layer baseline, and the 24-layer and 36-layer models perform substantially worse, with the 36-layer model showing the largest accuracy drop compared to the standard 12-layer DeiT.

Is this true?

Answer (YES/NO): NO